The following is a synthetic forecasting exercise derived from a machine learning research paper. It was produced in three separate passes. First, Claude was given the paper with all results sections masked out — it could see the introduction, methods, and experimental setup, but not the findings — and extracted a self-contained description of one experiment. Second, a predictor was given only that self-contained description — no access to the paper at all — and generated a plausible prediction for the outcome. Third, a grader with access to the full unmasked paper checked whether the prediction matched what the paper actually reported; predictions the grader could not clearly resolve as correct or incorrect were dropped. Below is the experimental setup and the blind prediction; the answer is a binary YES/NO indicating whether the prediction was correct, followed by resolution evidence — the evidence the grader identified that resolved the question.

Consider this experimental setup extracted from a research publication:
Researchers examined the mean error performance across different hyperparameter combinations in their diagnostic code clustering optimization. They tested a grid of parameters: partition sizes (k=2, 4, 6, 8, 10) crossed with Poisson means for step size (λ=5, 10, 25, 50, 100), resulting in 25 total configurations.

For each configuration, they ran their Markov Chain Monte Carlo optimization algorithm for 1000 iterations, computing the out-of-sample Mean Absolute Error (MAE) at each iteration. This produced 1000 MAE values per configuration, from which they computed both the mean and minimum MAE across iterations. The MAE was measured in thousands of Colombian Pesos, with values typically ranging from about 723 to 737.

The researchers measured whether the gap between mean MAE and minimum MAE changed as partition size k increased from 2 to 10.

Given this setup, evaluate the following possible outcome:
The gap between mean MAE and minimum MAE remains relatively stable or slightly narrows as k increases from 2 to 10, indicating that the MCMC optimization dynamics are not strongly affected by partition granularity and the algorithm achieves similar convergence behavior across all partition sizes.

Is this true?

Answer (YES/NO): NO